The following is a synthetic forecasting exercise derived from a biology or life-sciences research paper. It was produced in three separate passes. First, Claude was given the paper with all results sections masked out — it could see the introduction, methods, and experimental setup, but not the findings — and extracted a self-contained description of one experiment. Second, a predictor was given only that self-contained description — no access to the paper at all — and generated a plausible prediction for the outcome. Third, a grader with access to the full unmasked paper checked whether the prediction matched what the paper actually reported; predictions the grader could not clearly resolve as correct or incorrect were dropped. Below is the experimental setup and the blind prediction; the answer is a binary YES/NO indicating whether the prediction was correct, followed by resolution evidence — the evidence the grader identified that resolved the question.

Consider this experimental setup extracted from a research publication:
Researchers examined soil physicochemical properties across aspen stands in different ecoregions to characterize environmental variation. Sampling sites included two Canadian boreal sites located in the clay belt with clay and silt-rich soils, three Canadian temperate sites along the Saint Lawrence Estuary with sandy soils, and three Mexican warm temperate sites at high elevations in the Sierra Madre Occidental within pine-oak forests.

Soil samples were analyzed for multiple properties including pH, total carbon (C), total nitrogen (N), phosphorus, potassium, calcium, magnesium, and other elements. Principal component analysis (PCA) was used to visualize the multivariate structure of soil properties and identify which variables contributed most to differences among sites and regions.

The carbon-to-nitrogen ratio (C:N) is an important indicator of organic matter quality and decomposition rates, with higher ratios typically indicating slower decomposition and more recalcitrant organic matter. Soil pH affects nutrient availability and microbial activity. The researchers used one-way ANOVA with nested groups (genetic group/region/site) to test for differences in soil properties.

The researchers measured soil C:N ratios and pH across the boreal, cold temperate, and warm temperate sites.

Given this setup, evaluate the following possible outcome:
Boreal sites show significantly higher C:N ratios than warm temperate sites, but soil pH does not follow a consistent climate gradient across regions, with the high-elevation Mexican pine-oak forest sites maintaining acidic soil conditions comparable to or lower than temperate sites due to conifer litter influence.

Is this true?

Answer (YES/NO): NO